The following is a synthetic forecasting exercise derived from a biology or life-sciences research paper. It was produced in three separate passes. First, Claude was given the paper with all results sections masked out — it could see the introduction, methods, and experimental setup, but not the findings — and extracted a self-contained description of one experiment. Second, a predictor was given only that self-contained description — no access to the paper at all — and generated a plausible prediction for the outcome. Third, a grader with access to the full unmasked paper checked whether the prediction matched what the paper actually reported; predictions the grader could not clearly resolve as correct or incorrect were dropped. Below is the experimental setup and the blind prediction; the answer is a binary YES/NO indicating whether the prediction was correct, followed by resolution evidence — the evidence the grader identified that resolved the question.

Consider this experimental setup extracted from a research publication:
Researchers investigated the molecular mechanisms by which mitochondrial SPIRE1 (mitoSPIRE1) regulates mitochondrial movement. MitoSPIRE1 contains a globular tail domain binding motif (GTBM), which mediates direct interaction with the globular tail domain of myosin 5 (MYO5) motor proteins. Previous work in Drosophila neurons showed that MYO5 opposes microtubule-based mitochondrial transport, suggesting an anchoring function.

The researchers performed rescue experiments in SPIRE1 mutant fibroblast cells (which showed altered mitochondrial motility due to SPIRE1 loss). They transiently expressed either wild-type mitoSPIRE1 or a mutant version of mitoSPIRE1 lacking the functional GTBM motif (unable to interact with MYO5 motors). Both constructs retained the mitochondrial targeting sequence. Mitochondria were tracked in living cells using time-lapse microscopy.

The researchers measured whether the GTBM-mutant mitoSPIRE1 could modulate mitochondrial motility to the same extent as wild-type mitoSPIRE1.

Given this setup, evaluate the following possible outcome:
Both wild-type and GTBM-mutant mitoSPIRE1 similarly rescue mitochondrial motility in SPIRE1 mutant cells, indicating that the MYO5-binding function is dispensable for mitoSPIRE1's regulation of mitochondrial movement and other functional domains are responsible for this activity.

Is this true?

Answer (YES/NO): NO